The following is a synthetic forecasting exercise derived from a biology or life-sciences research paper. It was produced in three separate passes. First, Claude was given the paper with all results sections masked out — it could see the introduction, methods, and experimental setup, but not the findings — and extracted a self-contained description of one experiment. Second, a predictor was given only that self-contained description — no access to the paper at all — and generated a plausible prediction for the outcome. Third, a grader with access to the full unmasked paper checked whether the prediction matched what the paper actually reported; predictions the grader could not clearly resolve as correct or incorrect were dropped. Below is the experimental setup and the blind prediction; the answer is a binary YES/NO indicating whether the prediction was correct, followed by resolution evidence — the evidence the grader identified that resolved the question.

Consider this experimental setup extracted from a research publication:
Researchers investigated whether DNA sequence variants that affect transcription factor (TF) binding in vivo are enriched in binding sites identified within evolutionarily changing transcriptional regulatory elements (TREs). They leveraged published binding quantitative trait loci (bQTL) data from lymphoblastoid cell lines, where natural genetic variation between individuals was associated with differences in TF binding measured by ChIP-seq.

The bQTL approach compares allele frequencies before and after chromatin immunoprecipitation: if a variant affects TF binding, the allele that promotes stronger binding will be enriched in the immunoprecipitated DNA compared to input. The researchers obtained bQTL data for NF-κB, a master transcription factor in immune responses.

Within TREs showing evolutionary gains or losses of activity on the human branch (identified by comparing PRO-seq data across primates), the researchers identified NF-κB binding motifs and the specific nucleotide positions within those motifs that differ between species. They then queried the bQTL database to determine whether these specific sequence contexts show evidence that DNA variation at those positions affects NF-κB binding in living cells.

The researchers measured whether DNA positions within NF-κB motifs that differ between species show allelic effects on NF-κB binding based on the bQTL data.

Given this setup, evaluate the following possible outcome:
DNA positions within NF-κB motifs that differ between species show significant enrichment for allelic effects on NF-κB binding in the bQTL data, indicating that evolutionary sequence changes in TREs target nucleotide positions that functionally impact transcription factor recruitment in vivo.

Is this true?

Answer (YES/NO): YES